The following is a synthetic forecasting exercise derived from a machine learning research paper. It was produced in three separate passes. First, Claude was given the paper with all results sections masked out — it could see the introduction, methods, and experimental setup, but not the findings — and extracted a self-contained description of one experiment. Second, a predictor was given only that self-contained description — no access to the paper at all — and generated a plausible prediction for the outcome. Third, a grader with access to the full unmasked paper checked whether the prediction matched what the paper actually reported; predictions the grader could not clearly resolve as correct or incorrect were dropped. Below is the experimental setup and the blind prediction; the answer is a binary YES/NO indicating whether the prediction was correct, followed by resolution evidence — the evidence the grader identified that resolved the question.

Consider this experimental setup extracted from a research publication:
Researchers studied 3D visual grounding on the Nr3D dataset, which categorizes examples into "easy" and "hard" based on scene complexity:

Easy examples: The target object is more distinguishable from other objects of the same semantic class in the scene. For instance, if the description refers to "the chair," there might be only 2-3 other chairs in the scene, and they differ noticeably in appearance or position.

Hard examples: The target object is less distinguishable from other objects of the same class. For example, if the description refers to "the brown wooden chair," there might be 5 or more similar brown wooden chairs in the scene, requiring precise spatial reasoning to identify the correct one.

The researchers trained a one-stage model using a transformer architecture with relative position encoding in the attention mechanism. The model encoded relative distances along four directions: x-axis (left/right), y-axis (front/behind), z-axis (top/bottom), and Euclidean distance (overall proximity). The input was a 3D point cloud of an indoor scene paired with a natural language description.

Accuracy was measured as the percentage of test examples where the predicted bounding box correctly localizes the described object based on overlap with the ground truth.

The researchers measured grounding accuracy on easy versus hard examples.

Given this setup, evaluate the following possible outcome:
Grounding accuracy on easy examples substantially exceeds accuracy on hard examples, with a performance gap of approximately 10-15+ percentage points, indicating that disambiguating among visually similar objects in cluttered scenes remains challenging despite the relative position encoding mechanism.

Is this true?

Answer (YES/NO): YES